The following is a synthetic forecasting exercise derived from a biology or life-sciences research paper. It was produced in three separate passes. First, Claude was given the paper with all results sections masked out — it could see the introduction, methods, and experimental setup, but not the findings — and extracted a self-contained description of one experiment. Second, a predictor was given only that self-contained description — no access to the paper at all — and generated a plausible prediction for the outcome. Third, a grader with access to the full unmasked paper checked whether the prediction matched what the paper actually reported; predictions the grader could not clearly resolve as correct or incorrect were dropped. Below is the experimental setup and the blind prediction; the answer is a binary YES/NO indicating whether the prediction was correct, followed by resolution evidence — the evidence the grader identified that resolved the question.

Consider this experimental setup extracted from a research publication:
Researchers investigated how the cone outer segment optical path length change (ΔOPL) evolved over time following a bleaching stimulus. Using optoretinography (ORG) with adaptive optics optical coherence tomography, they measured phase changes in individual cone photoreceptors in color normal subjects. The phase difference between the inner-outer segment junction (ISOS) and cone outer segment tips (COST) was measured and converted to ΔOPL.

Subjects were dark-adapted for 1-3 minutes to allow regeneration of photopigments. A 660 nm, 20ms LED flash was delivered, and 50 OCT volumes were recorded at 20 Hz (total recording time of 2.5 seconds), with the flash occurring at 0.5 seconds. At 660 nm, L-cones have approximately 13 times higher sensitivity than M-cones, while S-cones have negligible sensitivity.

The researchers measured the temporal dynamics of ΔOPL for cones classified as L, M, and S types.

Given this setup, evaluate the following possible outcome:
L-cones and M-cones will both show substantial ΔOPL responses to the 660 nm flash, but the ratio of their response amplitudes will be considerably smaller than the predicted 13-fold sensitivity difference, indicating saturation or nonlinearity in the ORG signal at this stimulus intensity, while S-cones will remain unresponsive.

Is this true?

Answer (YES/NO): YES